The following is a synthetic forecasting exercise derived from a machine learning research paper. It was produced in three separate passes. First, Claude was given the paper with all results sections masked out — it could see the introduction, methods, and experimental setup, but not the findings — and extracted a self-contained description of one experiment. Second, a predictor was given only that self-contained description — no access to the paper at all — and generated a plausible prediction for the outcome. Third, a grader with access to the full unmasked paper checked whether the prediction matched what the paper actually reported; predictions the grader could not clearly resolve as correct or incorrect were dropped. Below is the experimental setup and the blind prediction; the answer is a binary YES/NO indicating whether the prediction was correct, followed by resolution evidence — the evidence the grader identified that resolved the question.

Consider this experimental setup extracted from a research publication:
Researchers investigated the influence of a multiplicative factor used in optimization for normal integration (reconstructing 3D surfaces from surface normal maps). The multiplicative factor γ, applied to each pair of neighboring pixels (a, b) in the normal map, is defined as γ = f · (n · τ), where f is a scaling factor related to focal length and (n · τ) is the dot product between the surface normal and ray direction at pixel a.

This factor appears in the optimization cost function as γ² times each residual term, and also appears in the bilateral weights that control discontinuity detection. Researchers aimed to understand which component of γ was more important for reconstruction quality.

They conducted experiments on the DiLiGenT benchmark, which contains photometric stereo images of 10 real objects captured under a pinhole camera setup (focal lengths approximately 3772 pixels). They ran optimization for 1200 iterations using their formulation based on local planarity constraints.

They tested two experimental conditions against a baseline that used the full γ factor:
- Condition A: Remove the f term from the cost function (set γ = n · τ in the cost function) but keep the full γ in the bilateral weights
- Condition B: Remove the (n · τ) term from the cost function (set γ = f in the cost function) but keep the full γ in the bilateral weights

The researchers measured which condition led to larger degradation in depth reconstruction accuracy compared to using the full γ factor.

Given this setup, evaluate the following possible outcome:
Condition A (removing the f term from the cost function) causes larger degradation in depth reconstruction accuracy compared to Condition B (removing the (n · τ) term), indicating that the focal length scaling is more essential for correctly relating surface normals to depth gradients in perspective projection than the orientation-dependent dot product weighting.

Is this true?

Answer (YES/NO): NO